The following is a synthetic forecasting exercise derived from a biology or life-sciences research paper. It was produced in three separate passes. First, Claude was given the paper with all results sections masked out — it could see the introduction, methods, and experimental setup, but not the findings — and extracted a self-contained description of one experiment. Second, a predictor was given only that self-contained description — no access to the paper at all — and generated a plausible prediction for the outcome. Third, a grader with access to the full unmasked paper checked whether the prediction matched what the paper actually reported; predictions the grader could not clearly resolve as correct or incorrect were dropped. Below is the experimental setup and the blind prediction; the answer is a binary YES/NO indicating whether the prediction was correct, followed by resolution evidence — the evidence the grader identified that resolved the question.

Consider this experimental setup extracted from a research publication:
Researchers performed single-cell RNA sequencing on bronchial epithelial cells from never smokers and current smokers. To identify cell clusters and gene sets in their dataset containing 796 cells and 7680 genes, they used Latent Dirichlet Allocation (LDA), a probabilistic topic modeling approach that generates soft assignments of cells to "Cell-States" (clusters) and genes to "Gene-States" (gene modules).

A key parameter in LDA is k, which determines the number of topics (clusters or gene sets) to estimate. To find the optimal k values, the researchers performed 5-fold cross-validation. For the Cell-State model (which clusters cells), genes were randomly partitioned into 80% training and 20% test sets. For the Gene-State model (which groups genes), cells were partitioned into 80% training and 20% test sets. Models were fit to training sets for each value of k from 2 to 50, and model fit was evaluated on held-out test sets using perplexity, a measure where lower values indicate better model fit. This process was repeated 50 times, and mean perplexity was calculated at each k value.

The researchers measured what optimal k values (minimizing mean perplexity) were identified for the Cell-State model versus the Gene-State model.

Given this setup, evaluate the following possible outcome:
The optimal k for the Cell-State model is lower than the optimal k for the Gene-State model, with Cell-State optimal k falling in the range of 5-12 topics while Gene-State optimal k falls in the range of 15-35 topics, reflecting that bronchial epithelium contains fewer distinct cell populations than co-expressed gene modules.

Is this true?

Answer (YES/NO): NO